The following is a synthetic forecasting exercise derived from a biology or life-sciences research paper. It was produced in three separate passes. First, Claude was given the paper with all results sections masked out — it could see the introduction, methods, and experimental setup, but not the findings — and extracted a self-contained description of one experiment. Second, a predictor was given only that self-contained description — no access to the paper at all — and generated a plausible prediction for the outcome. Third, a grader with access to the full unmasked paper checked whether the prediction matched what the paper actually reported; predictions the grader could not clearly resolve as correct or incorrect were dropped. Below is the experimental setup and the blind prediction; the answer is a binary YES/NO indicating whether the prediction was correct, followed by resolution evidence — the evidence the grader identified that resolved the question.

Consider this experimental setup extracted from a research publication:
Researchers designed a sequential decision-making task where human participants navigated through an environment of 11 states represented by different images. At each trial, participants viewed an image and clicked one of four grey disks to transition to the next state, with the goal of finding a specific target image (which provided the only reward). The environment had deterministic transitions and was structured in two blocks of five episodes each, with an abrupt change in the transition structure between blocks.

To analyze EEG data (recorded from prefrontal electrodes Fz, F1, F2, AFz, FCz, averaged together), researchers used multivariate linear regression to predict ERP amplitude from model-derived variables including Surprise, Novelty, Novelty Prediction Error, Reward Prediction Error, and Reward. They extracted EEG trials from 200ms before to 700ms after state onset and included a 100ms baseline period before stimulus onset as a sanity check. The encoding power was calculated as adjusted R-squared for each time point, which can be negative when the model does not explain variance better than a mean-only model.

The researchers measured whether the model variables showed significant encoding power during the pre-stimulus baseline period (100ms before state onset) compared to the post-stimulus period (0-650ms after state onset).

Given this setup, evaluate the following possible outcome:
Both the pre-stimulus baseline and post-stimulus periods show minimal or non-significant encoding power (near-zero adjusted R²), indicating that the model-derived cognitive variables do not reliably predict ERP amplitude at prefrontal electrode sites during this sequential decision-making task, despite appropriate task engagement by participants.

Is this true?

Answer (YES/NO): NO